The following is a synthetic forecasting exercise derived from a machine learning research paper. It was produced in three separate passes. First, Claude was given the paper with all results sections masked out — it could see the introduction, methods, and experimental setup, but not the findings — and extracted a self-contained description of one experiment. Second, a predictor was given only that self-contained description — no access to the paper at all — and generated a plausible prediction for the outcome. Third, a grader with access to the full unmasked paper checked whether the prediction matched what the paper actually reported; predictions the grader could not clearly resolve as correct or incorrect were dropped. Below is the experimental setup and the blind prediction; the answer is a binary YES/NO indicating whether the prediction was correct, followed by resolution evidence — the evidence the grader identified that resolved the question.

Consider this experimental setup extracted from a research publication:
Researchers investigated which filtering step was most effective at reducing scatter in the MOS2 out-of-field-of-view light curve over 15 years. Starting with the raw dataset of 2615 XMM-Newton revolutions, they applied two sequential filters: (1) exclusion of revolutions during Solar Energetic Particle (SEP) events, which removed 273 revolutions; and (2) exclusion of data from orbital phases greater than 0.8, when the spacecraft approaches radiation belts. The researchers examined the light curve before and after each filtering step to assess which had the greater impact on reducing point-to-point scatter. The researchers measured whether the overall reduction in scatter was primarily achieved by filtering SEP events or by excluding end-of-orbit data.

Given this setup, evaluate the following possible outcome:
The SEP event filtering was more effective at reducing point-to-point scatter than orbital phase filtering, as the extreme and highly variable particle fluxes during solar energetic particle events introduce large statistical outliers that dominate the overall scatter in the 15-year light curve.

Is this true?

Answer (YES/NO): YES